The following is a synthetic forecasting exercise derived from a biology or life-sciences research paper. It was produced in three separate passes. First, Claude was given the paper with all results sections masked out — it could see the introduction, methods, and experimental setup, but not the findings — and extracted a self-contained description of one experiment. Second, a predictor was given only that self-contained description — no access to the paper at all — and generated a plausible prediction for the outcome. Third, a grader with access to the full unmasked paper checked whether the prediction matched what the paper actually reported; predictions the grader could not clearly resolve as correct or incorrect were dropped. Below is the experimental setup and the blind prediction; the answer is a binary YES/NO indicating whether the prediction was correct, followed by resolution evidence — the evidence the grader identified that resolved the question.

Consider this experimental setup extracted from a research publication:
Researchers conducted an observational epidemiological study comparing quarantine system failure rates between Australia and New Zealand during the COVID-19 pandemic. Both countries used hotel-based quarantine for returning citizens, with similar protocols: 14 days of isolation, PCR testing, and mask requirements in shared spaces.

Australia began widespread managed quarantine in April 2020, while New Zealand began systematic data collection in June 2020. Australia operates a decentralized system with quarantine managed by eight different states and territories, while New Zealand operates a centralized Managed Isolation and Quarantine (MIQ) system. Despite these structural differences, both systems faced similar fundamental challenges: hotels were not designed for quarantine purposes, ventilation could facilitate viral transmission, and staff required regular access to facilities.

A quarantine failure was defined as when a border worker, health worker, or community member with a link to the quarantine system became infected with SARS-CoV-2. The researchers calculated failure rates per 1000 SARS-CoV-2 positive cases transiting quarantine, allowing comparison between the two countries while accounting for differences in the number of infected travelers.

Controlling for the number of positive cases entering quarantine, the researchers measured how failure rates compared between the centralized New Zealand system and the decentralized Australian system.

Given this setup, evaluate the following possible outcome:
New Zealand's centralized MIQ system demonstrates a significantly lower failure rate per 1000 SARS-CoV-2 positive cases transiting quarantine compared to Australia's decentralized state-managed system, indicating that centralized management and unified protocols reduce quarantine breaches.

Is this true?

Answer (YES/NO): NO